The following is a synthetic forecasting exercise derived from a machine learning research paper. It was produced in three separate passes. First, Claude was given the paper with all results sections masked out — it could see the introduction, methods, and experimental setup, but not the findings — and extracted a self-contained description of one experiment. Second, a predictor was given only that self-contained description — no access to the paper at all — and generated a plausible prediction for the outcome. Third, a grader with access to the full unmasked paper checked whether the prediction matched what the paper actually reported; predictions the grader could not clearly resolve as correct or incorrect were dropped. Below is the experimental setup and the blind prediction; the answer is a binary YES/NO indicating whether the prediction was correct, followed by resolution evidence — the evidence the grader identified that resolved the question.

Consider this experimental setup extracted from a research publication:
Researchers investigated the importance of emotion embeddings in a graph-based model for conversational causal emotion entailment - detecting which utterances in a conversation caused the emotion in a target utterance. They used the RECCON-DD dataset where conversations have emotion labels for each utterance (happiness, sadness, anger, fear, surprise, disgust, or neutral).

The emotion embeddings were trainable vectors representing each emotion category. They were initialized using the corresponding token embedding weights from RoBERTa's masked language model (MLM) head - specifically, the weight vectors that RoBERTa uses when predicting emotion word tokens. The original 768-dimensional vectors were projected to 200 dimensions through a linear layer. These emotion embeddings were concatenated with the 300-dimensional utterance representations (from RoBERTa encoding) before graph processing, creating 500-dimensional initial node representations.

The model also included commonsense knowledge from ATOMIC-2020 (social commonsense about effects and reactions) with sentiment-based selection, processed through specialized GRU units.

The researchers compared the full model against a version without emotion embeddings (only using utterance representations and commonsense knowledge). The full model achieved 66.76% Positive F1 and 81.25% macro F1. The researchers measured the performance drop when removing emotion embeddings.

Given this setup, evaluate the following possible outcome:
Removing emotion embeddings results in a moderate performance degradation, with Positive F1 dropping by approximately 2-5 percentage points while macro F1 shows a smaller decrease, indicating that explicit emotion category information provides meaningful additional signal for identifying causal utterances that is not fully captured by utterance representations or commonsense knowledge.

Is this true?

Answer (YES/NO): YES